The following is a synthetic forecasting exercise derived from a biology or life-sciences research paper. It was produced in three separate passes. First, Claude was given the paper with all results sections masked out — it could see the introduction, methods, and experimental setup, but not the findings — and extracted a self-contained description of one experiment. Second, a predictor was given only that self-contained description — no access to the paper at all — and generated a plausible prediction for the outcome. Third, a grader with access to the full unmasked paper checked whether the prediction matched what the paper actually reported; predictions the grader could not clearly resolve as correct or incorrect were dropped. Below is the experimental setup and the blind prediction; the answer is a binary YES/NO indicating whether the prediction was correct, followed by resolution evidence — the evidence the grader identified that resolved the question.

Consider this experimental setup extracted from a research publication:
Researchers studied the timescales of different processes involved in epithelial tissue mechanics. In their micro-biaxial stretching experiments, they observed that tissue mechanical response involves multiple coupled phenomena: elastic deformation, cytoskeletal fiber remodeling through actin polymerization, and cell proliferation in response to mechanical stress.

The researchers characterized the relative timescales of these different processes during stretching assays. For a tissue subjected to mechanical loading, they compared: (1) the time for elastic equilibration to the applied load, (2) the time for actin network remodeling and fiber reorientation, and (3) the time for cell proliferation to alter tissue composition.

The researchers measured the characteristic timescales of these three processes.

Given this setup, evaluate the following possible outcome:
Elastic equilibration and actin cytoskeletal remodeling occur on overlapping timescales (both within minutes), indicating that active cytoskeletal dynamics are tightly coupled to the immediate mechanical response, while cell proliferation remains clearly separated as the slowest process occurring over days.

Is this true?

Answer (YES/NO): NO